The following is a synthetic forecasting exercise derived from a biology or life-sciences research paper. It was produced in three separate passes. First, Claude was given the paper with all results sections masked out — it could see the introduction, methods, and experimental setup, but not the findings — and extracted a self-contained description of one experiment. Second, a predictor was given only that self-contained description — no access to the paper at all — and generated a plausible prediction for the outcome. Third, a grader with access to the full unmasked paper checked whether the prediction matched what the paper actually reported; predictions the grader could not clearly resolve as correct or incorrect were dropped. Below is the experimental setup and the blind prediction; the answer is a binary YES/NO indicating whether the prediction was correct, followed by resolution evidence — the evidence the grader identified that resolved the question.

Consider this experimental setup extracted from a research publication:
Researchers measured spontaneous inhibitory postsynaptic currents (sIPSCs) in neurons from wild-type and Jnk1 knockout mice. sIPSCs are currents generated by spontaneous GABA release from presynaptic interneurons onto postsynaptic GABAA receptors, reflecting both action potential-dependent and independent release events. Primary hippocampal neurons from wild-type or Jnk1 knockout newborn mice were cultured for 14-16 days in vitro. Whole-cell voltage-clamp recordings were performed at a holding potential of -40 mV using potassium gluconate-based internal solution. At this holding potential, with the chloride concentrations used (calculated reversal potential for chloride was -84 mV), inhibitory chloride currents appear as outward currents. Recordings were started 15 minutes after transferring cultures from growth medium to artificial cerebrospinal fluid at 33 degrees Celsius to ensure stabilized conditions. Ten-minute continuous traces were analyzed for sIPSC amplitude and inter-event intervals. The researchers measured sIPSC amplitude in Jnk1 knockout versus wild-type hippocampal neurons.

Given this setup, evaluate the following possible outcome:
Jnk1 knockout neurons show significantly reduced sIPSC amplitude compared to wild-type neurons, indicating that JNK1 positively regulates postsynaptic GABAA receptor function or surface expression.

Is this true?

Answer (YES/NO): NO